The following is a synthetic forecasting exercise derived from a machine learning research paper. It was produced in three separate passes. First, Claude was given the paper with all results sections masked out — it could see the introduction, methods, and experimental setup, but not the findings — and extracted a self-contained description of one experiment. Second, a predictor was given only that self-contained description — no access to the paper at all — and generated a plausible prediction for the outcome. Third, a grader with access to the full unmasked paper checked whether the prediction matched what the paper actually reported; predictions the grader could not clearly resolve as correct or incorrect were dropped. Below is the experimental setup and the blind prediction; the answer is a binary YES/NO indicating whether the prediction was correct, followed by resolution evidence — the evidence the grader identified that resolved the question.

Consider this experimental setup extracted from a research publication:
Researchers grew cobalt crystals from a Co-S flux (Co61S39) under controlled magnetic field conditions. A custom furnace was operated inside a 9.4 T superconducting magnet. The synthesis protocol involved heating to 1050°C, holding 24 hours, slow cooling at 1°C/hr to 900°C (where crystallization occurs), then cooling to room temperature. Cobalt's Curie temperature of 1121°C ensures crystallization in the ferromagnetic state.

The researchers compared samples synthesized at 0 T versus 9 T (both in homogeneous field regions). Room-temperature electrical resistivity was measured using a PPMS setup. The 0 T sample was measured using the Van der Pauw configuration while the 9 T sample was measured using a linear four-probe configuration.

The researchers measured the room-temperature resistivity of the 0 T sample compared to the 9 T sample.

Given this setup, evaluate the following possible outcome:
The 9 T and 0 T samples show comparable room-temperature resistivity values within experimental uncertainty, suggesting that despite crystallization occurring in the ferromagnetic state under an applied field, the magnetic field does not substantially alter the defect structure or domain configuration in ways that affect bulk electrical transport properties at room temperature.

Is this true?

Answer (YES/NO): NO